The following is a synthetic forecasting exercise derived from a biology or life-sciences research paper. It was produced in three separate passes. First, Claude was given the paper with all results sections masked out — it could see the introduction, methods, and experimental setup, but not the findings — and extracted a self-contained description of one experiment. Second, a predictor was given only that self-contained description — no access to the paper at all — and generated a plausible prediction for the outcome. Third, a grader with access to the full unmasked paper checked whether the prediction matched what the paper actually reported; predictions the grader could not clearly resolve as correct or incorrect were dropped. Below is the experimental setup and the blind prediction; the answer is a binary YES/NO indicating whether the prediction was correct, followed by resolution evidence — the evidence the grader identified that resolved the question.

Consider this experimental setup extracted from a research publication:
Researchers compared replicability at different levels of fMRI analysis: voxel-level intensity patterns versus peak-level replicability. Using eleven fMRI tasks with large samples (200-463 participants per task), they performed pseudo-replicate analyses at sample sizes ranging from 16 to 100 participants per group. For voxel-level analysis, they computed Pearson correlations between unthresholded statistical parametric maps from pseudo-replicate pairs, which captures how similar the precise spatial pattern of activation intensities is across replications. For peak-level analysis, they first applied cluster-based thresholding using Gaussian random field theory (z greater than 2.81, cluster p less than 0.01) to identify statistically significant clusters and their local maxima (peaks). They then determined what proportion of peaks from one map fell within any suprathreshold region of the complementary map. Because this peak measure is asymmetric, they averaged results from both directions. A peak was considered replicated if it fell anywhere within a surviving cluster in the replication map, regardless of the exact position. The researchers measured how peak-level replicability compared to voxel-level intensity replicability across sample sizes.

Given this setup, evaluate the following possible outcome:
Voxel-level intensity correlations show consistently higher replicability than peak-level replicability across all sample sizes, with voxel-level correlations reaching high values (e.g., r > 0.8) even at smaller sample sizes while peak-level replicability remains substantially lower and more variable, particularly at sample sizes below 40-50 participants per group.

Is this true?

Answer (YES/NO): NO